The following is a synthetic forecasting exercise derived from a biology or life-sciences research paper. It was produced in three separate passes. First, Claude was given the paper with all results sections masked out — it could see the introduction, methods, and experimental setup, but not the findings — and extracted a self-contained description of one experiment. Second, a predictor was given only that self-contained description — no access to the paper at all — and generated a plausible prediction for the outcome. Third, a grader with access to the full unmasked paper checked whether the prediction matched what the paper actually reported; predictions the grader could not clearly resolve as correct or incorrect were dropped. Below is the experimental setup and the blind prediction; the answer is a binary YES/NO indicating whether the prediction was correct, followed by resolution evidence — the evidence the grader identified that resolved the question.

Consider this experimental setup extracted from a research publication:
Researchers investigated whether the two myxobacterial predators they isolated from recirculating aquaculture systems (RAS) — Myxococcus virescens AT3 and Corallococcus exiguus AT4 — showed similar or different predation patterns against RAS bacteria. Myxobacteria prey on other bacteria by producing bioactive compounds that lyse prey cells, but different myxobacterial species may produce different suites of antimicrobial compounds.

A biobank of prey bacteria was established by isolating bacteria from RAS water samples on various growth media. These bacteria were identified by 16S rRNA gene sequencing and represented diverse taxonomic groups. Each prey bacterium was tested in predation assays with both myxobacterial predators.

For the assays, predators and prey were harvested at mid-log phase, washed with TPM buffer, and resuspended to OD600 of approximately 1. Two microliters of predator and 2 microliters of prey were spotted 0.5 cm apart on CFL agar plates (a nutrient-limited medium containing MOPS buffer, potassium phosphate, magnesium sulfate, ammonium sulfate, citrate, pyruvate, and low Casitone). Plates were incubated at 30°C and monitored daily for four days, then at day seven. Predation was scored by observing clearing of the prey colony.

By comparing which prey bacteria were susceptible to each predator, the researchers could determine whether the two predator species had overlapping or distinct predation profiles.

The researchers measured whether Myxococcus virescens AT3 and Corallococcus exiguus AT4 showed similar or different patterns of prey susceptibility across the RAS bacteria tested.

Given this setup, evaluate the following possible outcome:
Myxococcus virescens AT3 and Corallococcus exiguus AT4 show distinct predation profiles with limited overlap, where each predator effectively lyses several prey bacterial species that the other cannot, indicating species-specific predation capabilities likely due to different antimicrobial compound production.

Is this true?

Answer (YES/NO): NO